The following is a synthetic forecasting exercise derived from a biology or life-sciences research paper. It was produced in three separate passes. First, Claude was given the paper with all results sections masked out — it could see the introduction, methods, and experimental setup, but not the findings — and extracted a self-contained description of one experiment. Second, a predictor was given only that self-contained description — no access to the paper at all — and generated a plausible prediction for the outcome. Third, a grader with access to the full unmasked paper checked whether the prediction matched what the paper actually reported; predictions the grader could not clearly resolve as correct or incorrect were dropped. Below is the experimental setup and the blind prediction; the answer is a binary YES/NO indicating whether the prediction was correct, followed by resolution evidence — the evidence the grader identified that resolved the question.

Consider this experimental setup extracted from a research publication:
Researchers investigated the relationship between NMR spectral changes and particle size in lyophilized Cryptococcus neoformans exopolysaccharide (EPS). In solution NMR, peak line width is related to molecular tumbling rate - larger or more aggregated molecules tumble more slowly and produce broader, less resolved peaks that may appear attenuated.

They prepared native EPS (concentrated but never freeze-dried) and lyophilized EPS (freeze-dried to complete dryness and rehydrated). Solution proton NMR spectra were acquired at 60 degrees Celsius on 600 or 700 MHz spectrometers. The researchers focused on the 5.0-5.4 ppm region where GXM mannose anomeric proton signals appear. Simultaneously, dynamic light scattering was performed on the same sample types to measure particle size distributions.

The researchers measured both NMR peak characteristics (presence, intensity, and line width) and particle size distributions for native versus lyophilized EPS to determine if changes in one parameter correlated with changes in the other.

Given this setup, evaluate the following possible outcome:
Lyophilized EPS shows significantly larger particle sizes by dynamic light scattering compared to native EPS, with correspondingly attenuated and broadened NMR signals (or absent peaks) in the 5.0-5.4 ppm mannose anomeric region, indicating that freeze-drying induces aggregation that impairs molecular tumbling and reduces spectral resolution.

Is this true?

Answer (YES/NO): YES